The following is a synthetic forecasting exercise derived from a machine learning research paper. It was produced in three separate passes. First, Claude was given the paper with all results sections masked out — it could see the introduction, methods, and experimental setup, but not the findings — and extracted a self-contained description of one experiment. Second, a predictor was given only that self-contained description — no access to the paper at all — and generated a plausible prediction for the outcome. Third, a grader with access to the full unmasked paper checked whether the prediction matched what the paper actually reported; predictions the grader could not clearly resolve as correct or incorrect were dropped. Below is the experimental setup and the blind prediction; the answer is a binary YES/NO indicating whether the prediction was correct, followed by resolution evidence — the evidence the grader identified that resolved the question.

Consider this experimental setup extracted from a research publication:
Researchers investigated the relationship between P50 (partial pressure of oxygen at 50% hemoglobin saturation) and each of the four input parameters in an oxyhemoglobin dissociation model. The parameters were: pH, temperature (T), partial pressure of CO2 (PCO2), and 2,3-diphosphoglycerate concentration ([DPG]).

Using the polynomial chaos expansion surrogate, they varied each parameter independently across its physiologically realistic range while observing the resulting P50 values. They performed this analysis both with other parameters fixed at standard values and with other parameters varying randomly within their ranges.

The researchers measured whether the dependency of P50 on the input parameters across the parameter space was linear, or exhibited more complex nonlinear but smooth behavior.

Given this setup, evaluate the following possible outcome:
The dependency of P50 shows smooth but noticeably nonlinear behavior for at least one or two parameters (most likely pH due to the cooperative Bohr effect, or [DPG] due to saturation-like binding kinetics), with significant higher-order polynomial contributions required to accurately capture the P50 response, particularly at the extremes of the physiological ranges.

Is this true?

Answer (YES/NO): NO